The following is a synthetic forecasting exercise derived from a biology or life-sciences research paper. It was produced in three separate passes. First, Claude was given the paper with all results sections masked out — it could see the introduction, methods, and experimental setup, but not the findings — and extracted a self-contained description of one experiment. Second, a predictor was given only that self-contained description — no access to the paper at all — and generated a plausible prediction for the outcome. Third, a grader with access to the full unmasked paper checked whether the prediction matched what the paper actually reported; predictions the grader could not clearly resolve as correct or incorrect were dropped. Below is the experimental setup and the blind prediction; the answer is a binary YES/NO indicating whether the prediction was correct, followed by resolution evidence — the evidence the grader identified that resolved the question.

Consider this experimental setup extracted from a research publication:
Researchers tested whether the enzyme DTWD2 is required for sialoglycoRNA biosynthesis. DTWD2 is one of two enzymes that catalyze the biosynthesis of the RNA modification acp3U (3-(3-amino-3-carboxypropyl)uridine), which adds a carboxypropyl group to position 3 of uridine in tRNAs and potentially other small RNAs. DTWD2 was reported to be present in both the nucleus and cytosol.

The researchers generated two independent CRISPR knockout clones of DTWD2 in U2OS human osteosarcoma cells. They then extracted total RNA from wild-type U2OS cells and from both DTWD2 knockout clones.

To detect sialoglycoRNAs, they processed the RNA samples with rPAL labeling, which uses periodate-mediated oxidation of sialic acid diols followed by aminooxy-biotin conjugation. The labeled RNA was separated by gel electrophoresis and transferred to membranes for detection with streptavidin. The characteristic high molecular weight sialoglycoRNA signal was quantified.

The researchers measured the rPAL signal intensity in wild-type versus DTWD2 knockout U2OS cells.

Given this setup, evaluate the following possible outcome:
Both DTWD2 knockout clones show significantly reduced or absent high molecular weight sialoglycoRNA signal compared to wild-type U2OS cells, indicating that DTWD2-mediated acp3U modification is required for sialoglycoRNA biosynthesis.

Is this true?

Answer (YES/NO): YES